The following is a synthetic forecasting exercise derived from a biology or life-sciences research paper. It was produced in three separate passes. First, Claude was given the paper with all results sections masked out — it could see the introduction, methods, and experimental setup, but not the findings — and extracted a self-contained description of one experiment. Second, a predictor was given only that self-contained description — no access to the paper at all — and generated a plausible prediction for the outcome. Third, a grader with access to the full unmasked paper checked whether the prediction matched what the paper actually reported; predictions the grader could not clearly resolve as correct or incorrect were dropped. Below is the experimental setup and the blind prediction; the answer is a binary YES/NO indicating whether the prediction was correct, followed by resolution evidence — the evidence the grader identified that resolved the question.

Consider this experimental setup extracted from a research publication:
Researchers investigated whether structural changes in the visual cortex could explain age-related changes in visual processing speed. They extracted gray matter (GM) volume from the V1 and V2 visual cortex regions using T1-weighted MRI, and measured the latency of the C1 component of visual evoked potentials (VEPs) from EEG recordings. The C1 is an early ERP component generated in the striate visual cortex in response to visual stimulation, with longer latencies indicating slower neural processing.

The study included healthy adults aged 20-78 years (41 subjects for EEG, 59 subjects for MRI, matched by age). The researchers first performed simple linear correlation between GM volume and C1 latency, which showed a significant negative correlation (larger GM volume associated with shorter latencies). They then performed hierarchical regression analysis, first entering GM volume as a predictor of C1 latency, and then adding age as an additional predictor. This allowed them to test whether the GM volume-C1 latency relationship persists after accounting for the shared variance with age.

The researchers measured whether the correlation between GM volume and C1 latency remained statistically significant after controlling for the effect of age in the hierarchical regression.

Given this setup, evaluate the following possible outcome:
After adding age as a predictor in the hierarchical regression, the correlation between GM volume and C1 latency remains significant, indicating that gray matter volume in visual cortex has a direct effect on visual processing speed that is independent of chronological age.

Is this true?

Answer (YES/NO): NO